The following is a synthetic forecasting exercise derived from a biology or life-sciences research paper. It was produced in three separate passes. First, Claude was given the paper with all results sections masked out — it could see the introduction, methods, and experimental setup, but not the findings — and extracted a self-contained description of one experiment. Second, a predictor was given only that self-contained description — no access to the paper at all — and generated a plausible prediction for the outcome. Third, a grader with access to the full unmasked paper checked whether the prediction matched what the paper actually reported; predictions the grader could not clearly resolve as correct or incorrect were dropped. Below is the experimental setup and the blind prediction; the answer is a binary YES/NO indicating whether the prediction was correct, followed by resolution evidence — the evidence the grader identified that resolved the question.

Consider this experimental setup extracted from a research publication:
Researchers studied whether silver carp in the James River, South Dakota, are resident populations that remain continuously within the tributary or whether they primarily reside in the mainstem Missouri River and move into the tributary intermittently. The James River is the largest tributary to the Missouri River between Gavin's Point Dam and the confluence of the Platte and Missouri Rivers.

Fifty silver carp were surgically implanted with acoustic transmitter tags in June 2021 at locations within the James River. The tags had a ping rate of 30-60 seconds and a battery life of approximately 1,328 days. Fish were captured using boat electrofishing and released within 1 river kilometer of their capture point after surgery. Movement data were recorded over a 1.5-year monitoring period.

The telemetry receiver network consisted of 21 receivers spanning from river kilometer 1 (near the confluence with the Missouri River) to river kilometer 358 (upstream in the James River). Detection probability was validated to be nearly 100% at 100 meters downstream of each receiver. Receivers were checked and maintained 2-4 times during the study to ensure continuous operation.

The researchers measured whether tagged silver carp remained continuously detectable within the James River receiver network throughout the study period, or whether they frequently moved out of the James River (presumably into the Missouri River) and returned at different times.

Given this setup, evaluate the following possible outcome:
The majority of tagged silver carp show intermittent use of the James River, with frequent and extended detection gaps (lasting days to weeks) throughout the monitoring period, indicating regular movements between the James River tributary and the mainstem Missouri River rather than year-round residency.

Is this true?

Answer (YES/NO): NO